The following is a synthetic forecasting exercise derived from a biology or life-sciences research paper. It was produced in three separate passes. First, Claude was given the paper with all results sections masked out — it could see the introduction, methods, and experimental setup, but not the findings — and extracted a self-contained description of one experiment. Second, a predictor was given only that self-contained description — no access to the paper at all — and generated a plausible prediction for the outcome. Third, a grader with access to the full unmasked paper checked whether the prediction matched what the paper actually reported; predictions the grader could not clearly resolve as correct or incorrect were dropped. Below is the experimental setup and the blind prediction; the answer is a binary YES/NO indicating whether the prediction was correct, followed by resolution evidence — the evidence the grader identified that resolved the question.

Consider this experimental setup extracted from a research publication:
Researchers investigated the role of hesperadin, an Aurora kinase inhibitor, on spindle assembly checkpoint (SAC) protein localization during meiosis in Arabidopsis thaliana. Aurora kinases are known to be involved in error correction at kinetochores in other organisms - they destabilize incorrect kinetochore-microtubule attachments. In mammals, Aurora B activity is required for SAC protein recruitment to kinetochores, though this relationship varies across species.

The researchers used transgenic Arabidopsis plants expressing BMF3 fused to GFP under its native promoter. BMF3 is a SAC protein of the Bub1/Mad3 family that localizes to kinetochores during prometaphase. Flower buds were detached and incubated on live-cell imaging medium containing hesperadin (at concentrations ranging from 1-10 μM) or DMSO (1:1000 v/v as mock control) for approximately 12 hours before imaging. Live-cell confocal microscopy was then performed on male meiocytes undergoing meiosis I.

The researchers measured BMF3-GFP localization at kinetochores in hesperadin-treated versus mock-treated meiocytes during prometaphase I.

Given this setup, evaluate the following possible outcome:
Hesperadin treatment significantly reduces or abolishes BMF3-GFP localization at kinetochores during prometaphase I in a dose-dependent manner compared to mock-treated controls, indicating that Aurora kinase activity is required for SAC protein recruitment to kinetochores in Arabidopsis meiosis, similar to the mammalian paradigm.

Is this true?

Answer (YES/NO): YES